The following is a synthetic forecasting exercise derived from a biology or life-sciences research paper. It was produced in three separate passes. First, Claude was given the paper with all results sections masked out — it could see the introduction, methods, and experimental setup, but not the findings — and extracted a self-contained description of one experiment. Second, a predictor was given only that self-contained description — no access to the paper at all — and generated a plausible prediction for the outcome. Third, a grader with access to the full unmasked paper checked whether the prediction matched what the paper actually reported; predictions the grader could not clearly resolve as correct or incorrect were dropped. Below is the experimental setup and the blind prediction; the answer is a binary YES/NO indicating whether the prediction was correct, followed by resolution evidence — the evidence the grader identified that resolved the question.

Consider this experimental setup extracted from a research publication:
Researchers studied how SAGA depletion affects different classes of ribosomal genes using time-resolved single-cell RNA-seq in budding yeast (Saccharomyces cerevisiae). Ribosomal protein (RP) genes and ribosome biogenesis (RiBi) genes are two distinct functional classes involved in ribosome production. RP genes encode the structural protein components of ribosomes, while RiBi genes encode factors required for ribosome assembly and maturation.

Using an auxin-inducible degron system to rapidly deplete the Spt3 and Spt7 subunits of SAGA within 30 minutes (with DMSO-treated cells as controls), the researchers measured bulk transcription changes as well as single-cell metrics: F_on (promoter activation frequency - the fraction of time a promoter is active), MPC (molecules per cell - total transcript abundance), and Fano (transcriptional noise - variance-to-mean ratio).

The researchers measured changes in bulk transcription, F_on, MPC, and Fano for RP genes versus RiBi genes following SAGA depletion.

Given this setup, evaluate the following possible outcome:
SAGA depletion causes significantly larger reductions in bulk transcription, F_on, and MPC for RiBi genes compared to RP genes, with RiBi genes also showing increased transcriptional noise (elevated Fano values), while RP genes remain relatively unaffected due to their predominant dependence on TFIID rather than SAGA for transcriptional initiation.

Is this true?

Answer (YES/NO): NO